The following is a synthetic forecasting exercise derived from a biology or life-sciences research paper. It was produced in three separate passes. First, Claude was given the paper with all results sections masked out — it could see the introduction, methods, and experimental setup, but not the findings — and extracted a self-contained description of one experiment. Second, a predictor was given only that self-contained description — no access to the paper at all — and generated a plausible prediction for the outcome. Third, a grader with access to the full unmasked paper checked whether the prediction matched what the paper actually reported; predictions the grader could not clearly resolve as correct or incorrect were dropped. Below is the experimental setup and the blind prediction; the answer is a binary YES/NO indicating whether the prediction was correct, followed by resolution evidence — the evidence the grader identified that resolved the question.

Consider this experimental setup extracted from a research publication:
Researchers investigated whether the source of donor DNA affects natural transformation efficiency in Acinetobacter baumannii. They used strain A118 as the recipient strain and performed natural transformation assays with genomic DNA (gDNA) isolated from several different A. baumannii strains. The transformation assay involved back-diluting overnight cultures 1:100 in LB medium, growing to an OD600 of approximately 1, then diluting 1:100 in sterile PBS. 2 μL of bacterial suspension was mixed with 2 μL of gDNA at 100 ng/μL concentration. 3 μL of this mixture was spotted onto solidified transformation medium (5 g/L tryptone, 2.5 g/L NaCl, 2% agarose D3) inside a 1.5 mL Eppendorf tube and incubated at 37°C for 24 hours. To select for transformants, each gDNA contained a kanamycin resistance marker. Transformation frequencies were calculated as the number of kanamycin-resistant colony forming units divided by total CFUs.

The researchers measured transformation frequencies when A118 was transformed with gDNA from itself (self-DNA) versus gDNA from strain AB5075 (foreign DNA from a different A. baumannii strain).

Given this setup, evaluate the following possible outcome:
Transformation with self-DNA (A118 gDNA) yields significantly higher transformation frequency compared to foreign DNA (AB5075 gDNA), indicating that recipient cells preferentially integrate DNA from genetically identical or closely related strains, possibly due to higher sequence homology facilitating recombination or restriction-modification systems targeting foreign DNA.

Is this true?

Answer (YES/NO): YES